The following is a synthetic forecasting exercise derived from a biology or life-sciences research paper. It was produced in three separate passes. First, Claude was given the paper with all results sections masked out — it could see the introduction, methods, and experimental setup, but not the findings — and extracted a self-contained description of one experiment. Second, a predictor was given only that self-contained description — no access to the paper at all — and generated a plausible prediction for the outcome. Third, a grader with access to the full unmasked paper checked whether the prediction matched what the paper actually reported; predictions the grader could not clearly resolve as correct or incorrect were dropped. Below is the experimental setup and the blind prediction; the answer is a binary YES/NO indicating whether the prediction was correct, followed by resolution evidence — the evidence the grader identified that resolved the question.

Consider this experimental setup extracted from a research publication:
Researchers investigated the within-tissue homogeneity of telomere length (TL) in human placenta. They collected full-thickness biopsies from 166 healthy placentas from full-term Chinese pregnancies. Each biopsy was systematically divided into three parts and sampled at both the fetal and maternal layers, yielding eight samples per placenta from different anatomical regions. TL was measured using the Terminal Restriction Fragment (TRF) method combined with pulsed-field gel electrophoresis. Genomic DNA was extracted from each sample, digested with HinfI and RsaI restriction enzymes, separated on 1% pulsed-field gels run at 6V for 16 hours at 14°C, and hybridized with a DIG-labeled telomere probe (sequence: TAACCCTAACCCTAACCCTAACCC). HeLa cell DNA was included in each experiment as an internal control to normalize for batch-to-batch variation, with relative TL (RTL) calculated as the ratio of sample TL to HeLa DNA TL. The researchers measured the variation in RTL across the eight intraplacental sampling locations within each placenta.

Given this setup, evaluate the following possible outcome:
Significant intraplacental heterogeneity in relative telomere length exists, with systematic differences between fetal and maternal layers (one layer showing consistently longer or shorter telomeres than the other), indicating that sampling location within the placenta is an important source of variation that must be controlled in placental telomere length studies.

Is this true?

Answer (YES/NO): NO